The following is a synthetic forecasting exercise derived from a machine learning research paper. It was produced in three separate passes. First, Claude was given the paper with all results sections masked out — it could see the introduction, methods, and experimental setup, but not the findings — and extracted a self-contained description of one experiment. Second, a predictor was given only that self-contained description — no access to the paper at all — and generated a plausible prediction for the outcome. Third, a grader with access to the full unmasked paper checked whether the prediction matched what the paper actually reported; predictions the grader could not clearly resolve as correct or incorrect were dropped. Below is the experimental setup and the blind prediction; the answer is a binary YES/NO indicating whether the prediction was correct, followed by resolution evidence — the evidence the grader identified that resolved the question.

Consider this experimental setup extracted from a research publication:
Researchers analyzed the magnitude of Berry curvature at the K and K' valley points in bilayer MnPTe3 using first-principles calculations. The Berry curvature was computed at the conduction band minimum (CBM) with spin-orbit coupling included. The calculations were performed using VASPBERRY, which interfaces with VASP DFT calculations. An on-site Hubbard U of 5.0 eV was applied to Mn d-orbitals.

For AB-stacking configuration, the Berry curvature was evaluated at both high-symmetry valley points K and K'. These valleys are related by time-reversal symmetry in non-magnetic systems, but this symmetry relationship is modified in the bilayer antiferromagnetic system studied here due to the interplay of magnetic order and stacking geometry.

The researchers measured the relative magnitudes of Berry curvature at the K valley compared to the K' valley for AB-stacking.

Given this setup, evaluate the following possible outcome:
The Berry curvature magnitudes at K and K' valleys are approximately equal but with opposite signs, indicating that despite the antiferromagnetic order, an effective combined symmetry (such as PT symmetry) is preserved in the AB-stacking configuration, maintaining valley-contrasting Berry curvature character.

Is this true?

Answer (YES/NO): NO